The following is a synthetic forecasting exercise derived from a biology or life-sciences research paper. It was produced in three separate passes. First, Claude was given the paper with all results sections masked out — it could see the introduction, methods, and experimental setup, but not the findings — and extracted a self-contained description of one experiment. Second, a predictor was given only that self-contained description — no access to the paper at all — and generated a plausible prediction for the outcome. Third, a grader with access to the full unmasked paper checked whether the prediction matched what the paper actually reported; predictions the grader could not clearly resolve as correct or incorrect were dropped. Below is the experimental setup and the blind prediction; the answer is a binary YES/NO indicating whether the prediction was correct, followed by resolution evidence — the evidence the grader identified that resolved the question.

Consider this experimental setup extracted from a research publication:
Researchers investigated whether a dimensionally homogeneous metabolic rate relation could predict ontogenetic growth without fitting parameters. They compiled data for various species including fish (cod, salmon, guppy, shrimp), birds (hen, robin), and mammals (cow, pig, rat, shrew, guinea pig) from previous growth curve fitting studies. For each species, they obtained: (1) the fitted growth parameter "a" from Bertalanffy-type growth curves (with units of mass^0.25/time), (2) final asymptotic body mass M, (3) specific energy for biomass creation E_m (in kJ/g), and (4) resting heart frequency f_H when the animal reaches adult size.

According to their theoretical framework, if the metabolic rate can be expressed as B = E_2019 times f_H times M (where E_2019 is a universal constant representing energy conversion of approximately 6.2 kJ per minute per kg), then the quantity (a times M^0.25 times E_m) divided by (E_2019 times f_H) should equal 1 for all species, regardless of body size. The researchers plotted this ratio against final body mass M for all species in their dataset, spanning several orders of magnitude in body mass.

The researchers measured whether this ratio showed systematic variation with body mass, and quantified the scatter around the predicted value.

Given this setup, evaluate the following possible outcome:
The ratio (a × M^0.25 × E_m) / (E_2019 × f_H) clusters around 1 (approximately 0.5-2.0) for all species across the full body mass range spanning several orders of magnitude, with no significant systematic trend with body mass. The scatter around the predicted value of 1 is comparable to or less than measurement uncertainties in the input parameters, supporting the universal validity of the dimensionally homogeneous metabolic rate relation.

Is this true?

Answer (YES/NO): YES